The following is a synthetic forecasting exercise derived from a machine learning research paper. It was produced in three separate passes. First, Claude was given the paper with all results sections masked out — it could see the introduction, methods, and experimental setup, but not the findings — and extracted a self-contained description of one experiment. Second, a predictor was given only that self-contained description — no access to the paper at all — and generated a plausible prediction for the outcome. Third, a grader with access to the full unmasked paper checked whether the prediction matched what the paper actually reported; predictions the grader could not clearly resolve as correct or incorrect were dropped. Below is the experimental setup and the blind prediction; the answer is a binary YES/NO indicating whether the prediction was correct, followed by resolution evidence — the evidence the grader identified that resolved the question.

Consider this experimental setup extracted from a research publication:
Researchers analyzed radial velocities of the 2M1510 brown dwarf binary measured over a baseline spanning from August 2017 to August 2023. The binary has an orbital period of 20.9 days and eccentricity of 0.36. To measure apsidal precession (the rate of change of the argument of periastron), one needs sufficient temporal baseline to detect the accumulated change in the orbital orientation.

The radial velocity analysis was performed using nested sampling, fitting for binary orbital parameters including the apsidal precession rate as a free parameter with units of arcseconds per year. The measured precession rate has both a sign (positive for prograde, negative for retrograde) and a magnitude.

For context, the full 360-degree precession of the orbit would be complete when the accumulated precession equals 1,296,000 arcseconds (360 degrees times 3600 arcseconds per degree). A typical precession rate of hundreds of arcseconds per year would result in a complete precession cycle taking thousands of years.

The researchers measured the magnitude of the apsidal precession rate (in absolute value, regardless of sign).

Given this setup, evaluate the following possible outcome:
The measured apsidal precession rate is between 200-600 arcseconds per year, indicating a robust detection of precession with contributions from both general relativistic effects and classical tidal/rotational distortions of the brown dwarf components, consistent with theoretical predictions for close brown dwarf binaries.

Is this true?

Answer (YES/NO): NO